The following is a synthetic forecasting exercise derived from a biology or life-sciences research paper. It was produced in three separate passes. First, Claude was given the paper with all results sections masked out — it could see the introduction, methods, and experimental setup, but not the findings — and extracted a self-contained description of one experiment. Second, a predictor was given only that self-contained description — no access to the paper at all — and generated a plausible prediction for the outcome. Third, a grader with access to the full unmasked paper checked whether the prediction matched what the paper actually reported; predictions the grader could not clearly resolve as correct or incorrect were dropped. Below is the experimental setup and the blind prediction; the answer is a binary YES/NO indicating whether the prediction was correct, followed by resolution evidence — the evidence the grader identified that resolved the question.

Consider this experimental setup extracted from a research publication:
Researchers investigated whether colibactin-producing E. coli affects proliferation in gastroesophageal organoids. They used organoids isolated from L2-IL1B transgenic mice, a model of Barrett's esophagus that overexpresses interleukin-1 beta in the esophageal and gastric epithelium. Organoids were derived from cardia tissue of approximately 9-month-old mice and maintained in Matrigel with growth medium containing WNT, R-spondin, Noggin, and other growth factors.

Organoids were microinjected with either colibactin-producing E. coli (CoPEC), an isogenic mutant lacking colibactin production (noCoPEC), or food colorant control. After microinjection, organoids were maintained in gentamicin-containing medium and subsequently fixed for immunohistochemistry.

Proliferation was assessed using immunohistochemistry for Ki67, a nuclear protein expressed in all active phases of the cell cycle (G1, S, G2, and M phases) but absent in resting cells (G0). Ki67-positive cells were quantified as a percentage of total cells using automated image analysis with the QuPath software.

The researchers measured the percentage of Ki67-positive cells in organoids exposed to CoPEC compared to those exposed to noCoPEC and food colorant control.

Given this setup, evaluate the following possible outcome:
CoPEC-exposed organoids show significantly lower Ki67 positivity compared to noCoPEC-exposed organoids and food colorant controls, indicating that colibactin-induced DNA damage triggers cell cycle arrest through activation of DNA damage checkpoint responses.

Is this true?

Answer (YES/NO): NO